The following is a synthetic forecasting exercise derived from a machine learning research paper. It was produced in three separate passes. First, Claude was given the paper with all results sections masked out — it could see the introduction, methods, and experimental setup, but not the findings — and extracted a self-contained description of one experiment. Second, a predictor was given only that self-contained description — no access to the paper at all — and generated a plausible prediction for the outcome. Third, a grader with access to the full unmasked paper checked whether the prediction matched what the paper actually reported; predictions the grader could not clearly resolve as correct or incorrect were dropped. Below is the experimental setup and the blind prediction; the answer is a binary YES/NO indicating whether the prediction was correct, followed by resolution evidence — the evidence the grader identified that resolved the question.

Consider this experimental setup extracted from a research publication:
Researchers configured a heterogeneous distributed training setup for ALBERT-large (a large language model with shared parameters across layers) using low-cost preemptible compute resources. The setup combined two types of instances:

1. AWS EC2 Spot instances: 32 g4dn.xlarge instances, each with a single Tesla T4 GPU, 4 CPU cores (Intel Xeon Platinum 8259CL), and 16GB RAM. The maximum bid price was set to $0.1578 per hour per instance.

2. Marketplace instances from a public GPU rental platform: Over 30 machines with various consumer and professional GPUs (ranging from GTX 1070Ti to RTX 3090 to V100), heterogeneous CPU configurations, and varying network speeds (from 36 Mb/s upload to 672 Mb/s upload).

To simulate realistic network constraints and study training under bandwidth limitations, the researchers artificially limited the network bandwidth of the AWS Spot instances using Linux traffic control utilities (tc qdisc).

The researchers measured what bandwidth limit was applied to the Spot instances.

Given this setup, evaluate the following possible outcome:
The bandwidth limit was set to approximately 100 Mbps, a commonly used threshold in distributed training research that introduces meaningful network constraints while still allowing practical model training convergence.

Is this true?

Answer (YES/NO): NO